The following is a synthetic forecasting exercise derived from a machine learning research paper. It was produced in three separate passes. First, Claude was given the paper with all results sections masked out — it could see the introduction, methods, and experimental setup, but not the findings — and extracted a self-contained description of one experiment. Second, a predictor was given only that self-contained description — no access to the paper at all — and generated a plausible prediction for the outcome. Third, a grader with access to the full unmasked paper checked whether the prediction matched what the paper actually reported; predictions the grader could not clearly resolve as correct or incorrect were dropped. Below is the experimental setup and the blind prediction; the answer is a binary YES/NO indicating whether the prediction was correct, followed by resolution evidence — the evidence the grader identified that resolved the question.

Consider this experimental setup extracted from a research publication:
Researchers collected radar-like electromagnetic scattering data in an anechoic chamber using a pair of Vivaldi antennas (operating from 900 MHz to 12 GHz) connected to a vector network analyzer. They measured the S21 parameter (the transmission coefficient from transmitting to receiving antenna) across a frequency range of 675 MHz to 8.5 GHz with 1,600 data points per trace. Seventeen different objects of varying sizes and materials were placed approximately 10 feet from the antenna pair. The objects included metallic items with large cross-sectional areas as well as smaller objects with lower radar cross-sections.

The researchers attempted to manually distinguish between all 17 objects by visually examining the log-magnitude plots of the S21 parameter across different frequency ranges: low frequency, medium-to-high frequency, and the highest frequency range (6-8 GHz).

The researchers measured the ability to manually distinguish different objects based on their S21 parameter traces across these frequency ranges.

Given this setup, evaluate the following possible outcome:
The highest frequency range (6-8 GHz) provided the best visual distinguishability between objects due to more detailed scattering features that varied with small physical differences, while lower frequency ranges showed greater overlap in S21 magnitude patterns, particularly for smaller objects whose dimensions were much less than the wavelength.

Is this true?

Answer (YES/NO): NO